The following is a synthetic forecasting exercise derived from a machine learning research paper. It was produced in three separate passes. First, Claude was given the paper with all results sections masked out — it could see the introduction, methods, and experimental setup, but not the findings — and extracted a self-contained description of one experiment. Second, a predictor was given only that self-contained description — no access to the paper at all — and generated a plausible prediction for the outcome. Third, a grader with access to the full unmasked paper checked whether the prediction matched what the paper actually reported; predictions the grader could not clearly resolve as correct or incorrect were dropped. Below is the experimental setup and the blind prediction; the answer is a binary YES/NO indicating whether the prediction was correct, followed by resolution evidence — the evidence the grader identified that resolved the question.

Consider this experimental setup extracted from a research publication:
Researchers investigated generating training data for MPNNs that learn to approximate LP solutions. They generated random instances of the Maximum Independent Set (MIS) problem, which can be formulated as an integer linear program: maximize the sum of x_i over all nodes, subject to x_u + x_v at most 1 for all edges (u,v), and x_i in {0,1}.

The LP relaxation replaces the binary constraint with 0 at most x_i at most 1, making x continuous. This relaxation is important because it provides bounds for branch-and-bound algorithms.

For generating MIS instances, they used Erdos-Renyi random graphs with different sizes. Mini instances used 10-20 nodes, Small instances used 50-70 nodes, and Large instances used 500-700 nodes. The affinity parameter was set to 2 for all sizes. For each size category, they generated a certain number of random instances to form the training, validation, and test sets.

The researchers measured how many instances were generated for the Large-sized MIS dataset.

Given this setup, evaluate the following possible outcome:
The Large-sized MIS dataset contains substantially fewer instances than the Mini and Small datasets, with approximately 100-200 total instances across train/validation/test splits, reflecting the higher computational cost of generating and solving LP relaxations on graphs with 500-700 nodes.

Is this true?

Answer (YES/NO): NO